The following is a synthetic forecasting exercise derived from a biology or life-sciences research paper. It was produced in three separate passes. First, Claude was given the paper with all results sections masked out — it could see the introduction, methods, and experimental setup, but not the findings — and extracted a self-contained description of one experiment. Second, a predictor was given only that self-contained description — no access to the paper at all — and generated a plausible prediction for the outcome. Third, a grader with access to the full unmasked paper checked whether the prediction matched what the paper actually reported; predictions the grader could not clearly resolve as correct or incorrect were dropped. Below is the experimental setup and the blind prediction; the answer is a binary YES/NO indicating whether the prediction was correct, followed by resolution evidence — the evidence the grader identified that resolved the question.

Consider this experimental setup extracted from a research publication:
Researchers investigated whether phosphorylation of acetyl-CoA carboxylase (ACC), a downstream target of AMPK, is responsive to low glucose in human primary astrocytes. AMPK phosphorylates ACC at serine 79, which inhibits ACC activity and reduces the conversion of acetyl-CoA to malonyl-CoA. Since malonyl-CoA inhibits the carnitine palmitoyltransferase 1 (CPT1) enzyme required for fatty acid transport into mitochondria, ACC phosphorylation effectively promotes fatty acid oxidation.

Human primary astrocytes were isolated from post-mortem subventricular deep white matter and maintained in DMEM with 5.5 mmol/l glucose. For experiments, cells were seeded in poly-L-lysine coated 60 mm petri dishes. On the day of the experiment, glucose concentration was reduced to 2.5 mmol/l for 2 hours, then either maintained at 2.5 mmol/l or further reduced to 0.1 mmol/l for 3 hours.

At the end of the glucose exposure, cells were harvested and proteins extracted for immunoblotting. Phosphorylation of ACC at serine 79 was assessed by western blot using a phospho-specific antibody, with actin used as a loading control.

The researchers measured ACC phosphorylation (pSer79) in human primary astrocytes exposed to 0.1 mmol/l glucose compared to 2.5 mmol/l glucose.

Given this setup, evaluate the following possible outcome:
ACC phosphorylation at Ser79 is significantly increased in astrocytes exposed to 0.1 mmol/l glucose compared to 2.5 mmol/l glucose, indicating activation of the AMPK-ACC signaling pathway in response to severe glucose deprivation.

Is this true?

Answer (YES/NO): YES